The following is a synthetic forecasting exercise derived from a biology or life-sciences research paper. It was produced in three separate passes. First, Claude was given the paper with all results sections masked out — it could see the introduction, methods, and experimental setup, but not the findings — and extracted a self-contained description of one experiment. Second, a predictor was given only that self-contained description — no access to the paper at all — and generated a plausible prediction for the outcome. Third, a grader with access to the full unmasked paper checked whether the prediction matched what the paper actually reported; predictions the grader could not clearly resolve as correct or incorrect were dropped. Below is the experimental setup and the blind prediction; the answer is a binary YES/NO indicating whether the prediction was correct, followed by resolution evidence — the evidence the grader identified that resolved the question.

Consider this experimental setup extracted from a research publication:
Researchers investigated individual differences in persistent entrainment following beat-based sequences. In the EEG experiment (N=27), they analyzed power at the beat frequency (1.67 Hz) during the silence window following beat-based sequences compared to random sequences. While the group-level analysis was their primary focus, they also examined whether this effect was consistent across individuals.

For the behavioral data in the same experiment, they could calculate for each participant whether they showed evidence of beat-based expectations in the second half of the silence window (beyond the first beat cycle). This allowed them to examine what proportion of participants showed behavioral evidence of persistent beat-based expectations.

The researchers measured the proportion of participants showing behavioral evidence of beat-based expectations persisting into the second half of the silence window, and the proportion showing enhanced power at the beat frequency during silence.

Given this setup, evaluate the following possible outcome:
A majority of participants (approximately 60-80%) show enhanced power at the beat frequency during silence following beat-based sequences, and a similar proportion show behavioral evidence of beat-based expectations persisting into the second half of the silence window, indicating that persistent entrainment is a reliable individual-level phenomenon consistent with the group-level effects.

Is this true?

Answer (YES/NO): NO